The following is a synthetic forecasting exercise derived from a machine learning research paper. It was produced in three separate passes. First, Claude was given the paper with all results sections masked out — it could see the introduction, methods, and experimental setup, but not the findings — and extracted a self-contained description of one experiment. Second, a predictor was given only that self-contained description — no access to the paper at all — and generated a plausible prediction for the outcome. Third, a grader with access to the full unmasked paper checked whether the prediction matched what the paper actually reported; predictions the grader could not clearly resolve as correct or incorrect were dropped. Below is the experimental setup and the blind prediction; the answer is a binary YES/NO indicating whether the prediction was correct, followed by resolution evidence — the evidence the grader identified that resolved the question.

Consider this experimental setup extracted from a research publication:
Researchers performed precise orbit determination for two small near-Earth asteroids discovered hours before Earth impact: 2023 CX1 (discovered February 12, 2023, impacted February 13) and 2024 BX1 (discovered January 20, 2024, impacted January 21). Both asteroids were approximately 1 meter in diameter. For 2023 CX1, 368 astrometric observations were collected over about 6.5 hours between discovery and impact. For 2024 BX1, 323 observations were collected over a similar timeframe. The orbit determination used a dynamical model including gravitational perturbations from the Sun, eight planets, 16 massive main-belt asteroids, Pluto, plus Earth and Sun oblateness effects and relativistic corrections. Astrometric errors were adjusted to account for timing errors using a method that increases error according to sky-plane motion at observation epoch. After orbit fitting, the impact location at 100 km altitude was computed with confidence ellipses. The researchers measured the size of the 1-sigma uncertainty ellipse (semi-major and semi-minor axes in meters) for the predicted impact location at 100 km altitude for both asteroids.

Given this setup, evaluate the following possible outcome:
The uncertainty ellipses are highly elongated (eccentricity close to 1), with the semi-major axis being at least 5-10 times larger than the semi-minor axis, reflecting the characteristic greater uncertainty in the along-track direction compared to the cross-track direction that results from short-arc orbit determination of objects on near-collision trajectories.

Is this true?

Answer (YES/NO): YES